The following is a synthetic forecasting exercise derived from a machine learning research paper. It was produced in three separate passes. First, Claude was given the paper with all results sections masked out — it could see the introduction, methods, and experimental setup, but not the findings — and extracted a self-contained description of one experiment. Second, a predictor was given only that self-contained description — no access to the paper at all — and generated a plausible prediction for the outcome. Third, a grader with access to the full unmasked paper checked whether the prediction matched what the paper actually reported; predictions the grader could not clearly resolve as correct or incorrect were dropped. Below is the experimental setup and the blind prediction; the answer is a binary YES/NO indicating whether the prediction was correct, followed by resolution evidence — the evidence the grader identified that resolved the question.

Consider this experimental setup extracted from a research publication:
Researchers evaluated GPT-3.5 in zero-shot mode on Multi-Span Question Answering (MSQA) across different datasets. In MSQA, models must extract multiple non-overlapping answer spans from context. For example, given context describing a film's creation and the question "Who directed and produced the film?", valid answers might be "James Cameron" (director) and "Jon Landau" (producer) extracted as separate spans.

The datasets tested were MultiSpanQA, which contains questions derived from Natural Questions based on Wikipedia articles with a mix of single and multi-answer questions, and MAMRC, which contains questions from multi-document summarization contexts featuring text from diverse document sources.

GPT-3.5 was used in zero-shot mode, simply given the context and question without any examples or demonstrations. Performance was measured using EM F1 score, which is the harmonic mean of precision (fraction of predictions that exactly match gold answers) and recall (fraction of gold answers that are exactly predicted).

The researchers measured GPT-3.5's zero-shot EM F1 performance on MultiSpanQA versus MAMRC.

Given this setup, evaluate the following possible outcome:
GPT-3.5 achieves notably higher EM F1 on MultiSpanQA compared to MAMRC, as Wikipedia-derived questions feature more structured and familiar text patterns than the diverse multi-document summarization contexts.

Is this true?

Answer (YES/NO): YES